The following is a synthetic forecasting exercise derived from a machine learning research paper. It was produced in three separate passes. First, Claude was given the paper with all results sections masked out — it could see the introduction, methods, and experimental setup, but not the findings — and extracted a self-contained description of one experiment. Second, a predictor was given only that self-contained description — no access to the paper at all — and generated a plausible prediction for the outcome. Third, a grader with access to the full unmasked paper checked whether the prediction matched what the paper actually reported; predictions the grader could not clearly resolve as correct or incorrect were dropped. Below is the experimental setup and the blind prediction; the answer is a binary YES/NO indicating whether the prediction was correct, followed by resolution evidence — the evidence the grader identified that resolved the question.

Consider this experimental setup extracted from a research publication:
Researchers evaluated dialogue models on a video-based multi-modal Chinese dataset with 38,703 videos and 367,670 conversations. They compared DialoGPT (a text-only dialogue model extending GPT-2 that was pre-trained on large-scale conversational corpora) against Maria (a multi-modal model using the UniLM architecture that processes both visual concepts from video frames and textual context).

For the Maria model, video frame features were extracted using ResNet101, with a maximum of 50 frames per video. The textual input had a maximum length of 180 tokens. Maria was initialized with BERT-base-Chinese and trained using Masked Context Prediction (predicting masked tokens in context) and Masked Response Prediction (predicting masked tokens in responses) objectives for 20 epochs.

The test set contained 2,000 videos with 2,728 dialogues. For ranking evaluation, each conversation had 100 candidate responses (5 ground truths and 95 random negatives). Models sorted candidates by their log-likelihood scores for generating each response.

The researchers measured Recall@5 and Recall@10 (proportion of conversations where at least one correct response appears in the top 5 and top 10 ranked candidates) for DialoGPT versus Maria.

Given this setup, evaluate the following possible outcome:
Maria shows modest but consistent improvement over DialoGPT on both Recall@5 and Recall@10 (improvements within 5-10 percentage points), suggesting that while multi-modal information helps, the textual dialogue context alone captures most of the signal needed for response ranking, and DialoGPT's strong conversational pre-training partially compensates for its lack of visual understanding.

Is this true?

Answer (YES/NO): NO